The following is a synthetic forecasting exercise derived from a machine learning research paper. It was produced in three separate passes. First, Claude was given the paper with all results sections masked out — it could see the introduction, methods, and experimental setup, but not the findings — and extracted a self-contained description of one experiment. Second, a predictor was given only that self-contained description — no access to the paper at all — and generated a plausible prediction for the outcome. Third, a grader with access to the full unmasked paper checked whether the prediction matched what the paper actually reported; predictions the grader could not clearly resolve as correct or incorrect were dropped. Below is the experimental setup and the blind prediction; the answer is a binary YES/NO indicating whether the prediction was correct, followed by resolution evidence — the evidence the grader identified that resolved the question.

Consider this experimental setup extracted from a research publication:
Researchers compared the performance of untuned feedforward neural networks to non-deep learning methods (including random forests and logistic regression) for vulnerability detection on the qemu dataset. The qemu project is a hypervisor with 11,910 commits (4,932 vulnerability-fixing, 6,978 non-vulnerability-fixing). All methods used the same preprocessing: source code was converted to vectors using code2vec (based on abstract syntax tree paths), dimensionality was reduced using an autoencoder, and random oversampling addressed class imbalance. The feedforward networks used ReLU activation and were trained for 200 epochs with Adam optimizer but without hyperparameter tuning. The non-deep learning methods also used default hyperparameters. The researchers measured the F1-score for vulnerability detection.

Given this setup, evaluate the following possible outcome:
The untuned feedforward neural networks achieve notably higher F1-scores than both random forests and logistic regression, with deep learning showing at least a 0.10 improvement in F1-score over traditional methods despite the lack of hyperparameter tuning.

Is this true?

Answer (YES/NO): NO